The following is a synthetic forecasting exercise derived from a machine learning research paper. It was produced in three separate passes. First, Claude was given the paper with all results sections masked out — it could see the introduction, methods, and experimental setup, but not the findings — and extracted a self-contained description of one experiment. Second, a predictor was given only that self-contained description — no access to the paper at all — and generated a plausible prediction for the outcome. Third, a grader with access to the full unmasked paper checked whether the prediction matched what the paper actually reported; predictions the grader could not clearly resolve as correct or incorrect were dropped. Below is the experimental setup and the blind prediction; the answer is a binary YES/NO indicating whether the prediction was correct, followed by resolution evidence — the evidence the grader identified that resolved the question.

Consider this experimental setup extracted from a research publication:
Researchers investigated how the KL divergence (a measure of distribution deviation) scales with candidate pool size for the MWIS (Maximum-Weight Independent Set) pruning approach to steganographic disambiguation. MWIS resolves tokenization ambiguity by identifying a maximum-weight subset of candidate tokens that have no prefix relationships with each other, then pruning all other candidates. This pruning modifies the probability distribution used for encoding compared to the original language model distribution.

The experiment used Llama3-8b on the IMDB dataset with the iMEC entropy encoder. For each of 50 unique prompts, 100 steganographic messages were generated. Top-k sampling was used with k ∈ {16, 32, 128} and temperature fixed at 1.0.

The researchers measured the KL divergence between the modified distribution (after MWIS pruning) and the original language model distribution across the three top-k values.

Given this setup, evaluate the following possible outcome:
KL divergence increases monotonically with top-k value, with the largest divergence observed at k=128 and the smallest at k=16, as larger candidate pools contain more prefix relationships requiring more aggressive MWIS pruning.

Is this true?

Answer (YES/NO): YES